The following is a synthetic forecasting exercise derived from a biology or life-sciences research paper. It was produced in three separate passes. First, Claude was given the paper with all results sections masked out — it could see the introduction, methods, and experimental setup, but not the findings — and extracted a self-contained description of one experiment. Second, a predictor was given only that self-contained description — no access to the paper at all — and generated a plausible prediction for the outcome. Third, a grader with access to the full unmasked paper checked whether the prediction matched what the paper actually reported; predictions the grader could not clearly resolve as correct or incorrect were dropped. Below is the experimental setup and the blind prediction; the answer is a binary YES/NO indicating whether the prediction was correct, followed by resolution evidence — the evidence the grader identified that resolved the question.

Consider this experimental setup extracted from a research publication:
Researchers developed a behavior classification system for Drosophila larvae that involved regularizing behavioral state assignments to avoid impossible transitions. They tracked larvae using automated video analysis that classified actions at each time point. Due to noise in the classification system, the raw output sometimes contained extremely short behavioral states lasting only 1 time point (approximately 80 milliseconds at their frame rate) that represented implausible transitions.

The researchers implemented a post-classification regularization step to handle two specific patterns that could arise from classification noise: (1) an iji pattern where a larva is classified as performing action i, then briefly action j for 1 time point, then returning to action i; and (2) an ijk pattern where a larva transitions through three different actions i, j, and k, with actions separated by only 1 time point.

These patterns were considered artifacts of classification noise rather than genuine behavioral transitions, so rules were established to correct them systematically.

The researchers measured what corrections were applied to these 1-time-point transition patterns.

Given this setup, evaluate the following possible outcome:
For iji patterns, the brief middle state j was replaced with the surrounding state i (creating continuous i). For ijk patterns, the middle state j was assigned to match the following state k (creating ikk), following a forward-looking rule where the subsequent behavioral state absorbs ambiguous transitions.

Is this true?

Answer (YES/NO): YES